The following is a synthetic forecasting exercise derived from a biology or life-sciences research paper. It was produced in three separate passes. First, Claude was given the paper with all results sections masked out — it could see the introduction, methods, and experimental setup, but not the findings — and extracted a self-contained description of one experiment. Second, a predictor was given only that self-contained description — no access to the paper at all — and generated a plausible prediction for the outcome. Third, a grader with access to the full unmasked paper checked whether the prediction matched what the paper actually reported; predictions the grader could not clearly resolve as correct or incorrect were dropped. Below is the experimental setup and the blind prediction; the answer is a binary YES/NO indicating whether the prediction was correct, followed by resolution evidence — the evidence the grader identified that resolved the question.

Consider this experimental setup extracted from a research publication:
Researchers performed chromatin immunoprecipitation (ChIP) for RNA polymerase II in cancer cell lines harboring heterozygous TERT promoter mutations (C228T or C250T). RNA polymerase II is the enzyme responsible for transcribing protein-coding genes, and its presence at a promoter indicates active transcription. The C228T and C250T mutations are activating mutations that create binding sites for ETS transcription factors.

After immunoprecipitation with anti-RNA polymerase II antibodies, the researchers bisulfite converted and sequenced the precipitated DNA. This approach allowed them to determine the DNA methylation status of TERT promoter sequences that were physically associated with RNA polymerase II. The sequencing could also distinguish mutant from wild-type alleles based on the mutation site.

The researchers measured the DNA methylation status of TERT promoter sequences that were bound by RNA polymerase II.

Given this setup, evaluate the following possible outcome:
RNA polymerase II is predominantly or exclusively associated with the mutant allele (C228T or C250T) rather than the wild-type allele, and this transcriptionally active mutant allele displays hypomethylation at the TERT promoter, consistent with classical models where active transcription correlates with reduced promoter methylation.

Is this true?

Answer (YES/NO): YES